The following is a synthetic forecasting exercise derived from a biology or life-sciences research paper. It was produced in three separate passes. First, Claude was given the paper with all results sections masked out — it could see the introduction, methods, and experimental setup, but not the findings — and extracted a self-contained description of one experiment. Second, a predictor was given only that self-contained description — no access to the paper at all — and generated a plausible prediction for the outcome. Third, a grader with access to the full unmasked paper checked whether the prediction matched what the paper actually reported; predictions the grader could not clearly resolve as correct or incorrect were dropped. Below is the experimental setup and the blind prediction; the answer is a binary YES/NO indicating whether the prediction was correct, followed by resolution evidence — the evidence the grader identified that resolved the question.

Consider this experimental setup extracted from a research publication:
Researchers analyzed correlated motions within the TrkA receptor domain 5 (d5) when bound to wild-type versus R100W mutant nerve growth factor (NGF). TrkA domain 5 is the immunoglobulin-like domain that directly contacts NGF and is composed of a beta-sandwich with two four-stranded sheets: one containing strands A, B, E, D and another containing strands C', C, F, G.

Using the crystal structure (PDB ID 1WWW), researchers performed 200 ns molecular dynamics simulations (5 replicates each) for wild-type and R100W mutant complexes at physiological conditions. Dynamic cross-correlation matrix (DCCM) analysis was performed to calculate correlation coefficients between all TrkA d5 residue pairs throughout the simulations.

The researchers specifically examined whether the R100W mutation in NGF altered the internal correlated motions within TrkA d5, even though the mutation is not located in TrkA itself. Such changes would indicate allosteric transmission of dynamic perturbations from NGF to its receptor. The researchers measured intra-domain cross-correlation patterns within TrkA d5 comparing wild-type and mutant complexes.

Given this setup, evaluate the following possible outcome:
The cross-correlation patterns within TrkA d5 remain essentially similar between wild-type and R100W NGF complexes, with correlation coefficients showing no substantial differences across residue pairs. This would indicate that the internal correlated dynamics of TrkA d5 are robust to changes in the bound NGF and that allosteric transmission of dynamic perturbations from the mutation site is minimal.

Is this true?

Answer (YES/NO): NO